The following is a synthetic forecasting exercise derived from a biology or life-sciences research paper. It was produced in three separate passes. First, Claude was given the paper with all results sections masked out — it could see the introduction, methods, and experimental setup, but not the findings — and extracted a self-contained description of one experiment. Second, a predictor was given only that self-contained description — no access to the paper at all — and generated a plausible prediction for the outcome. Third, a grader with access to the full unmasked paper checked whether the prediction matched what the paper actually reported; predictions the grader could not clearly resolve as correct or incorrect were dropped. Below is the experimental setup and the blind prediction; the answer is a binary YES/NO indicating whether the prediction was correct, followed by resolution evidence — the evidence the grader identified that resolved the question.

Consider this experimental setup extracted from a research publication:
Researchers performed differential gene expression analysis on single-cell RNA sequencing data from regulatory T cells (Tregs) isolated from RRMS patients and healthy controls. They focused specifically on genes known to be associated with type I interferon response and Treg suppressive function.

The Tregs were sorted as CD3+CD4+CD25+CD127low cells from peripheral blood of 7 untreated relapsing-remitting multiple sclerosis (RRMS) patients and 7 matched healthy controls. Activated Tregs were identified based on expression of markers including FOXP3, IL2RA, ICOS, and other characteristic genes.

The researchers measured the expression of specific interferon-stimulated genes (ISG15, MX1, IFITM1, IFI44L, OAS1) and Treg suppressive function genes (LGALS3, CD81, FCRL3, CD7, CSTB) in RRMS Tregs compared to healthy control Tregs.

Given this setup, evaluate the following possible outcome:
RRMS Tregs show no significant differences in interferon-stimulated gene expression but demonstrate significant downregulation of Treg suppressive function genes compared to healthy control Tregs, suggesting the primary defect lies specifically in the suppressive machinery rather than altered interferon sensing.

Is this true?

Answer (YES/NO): NO